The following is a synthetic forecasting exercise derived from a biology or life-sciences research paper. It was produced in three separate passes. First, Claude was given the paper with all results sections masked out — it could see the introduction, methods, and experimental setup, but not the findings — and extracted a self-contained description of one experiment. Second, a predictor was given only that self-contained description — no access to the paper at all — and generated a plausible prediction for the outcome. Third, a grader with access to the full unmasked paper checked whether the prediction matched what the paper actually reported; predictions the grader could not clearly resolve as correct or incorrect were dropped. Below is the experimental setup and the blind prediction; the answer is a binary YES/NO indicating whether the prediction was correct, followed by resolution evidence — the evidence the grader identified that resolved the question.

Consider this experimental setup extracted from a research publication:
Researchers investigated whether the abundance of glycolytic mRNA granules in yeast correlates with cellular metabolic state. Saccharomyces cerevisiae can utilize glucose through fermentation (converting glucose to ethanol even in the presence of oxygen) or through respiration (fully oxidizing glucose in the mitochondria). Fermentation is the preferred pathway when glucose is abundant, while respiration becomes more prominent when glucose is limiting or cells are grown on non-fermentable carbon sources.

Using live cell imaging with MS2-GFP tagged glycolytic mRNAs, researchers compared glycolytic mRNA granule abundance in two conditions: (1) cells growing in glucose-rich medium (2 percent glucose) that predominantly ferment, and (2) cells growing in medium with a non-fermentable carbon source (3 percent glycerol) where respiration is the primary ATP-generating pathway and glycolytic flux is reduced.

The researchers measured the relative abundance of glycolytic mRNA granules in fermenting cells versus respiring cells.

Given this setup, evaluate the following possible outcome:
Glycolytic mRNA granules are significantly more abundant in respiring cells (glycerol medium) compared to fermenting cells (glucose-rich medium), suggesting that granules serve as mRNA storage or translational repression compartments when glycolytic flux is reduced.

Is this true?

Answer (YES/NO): NO